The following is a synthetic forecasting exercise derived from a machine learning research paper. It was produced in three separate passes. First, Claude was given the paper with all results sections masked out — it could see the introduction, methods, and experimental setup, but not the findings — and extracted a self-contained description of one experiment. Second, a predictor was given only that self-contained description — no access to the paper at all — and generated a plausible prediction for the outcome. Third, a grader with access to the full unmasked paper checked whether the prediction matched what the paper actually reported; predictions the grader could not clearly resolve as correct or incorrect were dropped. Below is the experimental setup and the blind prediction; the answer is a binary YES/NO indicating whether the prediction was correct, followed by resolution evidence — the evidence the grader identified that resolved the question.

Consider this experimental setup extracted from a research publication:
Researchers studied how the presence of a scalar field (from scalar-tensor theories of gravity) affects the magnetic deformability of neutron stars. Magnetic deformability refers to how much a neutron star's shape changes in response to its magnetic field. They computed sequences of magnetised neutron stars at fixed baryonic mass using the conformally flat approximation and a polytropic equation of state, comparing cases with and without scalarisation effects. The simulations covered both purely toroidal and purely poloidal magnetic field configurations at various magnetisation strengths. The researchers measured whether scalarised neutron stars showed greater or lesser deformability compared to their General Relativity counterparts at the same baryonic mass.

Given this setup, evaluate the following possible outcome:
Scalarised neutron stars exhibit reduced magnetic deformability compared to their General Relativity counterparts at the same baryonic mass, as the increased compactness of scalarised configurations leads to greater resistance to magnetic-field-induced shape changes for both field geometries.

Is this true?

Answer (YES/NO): NO